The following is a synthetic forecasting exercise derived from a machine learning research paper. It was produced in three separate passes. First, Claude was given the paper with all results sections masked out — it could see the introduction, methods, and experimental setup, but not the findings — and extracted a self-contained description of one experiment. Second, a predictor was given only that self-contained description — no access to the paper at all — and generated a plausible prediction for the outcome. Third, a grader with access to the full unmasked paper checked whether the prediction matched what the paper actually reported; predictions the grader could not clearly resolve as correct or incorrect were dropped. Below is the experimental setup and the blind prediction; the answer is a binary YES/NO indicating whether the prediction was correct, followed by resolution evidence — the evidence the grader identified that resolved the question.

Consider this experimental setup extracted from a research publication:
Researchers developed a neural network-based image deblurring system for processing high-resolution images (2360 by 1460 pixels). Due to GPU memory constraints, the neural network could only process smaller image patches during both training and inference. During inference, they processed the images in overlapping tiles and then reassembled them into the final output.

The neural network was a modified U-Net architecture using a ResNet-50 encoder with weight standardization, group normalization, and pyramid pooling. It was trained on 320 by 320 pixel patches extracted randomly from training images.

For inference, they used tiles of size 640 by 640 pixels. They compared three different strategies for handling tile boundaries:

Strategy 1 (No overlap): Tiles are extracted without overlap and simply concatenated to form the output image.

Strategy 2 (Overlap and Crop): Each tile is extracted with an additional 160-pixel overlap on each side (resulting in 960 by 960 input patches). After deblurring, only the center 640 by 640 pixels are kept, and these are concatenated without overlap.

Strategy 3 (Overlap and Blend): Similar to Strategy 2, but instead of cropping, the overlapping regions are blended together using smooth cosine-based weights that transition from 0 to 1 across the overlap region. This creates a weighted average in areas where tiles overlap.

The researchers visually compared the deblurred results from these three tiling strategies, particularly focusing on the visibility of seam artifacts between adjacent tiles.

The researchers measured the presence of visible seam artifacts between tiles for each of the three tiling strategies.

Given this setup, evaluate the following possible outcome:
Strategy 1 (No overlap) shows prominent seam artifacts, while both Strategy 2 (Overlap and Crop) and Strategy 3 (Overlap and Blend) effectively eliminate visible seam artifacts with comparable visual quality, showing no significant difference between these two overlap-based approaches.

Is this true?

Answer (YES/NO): NO